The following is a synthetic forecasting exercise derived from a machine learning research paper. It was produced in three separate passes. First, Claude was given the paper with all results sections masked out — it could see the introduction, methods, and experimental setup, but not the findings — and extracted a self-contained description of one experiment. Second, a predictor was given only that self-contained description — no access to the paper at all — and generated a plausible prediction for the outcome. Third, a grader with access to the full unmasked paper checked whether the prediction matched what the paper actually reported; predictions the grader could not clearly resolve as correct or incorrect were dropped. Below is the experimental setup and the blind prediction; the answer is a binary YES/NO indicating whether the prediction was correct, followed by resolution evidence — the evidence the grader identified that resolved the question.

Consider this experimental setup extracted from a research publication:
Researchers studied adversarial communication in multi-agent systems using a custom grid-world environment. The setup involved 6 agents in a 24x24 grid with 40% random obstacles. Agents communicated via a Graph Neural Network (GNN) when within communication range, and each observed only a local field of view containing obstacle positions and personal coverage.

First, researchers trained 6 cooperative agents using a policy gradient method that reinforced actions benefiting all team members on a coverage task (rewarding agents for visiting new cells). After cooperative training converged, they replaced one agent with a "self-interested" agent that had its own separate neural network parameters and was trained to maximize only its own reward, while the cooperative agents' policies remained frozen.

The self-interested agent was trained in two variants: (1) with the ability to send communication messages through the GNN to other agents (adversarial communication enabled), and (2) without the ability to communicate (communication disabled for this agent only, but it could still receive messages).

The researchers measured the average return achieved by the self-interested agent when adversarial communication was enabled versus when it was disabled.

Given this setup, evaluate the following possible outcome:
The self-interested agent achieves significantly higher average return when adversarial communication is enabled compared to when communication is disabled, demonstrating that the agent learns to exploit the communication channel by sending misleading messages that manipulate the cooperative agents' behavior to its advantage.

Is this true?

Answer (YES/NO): YES